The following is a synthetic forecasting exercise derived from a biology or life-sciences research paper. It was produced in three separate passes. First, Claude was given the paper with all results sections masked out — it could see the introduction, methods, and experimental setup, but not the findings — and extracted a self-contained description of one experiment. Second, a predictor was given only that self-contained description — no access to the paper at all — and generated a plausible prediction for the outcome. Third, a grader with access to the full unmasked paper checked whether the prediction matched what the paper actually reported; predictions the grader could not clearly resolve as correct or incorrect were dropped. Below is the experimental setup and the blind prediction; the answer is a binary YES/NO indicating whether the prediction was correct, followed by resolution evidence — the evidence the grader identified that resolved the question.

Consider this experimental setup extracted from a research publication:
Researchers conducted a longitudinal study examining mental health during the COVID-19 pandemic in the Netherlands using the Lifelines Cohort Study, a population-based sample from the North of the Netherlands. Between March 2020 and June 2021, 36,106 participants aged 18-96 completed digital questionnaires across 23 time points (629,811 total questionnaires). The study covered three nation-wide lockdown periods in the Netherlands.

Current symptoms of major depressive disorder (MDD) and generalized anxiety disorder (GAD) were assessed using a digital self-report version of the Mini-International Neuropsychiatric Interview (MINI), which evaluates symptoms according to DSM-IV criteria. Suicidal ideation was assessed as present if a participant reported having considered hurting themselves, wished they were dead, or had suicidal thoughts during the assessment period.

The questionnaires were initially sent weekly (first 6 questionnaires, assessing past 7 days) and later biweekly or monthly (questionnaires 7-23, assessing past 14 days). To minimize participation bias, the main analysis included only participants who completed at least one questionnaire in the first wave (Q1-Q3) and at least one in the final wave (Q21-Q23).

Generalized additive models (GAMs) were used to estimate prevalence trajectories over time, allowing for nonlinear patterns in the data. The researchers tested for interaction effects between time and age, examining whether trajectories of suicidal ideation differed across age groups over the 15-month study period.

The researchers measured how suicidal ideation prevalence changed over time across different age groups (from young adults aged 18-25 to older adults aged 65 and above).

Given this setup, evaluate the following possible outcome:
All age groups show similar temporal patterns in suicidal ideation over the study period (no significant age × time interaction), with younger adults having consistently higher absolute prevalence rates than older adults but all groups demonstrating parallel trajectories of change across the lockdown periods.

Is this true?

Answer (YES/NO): NO